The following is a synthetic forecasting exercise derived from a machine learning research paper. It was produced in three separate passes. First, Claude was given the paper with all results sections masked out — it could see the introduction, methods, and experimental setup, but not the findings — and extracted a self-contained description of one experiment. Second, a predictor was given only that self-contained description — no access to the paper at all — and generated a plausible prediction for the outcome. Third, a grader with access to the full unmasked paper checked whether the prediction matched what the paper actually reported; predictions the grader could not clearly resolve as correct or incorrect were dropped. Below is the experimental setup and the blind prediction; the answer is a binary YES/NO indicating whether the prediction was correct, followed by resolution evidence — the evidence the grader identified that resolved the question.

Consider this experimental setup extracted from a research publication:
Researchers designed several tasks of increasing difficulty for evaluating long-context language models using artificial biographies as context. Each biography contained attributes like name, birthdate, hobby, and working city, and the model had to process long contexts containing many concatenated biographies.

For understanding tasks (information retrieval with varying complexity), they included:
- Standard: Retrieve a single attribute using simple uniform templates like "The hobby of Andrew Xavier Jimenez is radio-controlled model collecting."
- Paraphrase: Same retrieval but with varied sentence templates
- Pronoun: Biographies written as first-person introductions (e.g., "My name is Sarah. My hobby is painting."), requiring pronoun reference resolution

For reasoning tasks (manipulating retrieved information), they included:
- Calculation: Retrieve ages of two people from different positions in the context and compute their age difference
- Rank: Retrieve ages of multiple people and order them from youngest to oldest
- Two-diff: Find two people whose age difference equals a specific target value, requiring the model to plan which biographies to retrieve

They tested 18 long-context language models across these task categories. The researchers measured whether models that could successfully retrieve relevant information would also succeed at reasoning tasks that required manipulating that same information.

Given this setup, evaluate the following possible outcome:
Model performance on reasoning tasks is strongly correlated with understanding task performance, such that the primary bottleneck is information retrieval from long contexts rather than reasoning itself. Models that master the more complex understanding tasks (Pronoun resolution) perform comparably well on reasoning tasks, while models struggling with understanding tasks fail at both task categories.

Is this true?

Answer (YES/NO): NO